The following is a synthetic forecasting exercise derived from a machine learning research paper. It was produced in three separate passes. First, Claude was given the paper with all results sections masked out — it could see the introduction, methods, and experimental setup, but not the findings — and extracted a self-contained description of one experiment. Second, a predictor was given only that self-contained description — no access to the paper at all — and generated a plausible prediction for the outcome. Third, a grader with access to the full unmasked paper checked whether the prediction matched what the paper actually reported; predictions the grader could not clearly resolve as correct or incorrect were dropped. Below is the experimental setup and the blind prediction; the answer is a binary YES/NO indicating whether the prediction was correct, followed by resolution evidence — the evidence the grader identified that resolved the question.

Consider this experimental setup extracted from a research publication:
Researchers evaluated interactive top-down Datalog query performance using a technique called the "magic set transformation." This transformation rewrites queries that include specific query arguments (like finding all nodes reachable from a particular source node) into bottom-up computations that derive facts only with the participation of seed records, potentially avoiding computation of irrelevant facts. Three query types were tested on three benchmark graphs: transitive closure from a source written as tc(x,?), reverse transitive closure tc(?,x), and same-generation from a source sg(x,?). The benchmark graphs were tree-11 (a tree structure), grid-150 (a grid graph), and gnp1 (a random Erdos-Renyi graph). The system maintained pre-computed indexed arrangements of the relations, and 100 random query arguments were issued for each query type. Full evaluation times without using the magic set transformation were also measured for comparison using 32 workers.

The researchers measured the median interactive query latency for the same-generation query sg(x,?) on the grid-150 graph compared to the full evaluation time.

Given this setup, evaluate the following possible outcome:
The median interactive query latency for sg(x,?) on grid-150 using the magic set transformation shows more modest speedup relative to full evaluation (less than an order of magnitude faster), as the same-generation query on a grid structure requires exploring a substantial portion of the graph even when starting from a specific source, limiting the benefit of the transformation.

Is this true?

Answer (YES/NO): NO